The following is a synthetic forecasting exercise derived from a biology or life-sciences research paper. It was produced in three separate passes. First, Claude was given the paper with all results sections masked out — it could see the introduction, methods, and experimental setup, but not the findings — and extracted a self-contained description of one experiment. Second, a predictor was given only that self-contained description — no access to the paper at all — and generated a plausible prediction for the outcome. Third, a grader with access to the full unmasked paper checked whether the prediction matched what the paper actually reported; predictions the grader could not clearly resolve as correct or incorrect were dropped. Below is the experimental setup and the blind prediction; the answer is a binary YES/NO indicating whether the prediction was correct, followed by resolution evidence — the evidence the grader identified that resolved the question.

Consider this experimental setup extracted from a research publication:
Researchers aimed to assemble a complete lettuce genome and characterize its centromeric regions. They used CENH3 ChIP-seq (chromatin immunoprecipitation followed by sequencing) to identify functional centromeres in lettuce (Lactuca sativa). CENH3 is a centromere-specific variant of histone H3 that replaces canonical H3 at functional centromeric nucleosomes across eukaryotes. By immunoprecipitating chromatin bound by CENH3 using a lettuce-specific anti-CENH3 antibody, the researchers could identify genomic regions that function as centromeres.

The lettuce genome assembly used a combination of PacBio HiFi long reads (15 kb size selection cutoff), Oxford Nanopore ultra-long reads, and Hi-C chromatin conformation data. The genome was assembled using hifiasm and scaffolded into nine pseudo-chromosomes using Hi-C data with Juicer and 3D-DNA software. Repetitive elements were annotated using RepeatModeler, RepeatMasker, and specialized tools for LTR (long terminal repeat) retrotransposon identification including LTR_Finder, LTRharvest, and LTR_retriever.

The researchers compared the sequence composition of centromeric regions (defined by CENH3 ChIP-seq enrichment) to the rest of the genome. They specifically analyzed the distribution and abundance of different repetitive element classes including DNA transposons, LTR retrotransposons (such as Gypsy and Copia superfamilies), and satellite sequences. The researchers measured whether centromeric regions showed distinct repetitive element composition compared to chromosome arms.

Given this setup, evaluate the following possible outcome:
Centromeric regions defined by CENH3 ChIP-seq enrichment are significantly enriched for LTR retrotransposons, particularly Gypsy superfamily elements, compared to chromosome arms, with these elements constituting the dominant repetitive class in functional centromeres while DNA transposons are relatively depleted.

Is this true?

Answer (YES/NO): YES